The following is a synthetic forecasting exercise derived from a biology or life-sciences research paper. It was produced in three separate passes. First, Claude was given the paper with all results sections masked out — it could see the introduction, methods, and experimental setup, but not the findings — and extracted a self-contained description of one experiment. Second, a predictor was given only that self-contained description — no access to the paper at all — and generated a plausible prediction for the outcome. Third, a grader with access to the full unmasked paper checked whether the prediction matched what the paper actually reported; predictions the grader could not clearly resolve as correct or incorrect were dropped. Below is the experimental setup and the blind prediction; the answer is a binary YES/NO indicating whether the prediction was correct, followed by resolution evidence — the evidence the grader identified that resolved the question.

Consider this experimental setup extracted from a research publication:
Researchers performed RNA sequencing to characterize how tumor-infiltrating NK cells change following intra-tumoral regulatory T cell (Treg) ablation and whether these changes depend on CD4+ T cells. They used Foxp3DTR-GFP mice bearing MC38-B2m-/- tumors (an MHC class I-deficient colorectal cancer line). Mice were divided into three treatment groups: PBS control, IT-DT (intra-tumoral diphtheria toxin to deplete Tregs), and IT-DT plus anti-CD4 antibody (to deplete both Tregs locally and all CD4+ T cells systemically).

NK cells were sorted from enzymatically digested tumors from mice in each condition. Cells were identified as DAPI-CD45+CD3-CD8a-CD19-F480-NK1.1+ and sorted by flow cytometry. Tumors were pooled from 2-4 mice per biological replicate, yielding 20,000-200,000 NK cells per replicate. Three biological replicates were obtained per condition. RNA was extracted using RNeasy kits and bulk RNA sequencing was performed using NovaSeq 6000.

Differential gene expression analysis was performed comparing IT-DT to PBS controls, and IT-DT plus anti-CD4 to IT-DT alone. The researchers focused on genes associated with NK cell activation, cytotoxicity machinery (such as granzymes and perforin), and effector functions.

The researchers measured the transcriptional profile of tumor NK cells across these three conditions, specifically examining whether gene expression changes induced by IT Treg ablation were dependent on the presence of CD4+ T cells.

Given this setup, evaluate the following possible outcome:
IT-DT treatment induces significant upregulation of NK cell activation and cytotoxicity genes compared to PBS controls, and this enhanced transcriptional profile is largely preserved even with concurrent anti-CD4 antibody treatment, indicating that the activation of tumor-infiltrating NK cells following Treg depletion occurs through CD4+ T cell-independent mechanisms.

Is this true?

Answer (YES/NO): NO